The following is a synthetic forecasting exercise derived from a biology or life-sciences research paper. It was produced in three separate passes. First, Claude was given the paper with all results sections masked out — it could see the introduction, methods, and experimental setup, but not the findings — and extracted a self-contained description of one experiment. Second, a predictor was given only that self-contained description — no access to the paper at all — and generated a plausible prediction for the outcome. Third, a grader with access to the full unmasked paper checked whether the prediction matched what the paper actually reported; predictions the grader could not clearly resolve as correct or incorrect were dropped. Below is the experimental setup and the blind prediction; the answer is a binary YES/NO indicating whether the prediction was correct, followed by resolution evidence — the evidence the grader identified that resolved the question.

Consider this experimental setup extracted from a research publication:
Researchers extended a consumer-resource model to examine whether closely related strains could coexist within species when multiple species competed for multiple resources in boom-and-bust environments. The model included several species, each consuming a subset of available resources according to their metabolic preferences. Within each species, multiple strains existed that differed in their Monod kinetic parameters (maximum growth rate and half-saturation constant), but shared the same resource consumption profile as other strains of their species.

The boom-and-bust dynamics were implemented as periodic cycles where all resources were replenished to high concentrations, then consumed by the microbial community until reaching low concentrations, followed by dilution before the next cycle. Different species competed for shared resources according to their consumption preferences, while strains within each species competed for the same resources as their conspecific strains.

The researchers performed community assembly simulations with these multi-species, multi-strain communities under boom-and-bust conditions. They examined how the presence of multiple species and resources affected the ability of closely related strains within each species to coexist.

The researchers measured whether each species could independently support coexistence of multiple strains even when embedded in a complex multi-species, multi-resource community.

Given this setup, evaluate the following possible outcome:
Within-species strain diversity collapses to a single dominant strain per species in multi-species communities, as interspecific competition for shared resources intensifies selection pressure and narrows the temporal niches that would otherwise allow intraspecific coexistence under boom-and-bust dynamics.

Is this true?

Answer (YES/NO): NO